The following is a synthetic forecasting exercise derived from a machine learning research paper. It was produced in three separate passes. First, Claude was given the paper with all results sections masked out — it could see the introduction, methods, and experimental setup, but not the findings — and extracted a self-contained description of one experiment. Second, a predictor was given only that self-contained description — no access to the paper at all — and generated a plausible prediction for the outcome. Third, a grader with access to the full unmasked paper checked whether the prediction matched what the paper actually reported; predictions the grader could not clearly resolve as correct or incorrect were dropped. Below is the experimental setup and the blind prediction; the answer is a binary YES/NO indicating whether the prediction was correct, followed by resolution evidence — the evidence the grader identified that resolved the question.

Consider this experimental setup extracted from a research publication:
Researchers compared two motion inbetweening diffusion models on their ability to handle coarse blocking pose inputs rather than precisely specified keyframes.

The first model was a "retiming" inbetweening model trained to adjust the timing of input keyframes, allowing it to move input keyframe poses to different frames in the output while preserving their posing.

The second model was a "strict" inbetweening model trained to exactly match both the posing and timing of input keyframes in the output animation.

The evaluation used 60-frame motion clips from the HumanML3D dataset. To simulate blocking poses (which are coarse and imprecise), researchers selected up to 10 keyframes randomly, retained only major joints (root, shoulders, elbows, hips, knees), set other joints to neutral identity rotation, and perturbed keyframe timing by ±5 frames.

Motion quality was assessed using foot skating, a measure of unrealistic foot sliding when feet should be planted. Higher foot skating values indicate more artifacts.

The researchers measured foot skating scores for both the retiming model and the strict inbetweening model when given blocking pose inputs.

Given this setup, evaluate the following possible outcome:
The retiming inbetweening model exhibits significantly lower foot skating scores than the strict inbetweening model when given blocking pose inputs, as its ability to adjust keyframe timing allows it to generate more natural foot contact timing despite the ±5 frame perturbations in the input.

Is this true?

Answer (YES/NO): YES